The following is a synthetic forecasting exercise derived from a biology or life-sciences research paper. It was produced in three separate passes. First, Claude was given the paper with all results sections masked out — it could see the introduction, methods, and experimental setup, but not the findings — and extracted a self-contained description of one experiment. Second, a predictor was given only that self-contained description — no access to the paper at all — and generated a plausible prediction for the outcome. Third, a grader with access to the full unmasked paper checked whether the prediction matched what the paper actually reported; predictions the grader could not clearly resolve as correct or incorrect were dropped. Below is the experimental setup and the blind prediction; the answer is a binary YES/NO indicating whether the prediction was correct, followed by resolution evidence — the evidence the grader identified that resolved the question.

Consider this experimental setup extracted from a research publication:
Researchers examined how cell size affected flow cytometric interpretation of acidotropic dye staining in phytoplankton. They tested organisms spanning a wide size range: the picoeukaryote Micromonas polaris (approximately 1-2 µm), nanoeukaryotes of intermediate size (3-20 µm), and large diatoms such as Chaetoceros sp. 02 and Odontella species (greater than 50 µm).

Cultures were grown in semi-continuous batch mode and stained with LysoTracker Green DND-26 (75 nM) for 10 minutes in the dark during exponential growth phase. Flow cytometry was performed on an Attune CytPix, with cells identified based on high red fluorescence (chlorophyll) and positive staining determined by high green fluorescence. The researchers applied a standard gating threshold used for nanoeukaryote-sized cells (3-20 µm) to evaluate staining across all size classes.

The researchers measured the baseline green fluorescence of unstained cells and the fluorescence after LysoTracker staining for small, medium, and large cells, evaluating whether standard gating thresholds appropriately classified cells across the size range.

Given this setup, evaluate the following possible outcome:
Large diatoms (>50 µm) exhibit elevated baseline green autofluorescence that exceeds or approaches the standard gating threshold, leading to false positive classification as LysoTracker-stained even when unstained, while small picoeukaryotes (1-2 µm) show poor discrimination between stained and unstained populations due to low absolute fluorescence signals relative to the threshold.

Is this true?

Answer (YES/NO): YES